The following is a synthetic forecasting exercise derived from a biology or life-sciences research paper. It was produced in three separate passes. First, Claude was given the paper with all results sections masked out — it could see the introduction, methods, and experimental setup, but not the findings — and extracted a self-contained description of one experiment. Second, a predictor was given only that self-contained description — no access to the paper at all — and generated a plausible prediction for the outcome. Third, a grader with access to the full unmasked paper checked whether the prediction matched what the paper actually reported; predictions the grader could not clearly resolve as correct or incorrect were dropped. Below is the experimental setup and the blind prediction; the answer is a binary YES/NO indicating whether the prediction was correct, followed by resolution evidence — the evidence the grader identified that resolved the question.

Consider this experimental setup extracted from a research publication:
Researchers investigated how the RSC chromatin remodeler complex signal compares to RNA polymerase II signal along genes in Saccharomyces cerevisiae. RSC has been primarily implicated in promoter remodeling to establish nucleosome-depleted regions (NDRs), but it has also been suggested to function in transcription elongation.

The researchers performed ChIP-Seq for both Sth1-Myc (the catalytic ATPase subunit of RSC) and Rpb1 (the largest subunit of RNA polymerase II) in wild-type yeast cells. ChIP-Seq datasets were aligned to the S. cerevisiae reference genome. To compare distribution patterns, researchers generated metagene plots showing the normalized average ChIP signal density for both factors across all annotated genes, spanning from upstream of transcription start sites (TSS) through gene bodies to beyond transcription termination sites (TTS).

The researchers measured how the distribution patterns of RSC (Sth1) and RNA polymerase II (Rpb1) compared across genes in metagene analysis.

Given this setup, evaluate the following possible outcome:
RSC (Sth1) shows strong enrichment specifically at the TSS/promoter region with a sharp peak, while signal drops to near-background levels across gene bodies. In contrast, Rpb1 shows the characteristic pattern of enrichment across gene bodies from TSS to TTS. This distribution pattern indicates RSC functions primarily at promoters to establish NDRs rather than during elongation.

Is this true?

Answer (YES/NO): NO